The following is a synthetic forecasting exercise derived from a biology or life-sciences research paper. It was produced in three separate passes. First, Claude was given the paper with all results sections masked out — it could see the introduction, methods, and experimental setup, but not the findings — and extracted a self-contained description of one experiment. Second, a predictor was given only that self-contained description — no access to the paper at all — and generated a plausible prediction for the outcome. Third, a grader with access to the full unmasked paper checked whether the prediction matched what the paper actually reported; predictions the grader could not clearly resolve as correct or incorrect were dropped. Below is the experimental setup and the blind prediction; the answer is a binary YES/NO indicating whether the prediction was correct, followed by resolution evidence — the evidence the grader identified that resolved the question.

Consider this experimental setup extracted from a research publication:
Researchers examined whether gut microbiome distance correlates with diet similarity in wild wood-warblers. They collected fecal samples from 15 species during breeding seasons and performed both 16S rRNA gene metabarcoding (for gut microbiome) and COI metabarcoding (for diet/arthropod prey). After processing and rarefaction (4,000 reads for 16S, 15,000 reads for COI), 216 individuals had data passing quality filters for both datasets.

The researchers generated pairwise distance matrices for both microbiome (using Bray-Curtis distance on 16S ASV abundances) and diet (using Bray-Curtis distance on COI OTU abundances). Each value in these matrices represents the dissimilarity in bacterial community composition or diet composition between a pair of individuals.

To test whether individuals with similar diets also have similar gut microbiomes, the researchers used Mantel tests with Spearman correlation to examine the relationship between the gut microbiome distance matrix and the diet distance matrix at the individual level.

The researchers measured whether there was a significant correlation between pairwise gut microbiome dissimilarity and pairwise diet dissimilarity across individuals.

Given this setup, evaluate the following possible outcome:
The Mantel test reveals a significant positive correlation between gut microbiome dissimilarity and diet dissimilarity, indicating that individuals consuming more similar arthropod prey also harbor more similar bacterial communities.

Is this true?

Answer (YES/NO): YES